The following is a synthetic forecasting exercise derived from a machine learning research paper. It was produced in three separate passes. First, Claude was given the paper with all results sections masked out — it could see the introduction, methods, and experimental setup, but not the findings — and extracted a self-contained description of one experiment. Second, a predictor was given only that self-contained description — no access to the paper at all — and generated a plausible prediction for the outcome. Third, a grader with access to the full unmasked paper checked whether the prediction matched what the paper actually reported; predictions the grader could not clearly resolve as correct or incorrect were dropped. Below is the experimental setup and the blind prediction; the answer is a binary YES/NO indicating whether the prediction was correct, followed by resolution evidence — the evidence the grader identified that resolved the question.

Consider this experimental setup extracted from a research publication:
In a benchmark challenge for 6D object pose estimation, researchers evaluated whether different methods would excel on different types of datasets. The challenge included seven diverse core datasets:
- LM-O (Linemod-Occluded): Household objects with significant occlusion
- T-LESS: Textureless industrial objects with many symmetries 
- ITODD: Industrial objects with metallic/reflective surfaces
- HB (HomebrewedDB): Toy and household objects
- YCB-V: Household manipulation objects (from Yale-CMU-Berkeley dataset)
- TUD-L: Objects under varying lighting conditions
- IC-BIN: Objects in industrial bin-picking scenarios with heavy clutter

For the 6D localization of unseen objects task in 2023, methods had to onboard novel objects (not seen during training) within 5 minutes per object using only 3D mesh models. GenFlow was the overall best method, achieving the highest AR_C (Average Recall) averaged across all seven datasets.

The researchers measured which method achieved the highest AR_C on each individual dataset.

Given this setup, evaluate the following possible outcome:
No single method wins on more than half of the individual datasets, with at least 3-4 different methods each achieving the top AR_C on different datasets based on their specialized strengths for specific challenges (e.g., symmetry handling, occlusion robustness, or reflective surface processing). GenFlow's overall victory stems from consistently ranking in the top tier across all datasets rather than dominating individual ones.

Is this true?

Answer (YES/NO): NO